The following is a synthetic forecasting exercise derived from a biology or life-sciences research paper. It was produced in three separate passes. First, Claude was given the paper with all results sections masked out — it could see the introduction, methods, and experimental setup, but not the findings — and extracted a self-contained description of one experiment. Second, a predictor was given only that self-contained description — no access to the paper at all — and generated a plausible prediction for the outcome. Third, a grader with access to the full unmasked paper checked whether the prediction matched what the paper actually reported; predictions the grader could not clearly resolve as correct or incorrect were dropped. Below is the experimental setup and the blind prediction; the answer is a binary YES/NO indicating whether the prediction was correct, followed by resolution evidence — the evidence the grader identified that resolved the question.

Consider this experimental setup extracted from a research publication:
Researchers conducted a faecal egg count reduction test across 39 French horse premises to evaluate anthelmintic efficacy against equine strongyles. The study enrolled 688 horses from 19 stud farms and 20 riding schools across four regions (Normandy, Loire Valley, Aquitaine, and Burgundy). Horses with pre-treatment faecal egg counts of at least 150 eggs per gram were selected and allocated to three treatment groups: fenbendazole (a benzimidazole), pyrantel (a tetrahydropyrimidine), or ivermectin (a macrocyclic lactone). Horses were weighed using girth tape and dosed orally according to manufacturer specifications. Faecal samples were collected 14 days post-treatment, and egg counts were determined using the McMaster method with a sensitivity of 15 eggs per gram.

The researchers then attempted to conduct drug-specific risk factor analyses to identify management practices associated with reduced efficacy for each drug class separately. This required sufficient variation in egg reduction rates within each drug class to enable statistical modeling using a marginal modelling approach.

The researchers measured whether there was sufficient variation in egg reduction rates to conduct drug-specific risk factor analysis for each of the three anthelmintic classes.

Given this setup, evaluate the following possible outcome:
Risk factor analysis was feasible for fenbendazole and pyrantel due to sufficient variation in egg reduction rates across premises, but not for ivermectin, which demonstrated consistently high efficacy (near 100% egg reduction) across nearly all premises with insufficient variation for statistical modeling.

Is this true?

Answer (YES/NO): YES